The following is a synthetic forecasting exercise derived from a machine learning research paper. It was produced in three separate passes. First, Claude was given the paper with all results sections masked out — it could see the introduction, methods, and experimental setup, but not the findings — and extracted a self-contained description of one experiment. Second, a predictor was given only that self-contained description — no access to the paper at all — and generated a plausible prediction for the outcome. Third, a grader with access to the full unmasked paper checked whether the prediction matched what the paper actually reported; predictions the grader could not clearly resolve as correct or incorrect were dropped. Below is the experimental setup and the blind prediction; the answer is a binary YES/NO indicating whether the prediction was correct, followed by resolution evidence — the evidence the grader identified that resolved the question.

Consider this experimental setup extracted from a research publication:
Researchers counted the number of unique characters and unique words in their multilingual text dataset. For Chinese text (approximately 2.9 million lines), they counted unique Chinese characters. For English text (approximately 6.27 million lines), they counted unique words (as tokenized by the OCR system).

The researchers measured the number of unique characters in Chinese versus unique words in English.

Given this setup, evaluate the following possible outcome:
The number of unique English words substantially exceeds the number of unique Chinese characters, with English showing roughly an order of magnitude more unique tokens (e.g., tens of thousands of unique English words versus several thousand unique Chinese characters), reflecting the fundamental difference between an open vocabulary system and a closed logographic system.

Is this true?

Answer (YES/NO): NO